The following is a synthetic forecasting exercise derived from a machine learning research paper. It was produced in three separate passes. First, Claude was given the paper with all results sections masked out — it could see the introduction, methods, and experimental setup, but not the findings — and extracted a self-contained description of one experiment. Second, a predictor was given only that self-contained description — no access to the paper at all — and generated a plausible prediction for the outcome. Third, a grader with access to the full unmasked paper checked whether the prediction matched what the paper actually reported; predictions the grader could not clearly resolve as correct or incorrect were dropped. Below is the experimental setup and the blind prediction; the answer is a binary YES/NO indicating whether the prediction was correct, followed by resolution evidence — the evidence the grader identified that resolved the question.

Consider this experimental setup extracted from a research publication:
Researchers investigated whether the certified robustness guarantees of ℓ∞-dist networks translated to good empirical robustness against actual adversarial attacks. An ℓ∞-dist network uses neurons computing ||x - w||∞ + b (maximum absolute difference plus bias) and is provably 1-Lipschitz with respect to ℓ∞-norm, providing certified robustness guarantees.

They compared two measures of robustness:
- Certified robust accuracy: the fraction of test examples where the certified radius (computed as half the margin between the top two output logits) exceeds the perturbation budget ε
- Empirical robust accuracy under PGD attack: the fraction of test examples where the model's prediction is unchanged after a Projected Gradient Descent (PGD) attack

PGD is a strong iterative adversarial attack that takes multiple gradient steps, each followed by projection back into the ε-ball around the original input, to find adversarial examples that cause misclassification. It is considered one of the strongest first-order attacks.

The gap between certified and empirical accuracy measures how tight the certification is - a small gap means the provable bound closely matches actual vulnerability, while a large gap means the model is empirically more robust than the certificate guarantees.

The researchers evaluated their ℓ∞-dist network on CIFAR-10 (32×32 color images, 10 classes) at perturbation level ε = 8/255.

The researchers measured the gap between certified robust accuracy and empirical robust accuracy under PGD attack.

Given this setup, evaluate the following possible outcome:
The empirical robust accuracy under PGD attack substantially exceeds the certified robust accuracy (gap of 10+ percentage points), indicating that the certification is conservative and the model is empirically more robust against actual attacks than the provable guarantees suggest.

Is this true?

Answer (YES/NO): NO